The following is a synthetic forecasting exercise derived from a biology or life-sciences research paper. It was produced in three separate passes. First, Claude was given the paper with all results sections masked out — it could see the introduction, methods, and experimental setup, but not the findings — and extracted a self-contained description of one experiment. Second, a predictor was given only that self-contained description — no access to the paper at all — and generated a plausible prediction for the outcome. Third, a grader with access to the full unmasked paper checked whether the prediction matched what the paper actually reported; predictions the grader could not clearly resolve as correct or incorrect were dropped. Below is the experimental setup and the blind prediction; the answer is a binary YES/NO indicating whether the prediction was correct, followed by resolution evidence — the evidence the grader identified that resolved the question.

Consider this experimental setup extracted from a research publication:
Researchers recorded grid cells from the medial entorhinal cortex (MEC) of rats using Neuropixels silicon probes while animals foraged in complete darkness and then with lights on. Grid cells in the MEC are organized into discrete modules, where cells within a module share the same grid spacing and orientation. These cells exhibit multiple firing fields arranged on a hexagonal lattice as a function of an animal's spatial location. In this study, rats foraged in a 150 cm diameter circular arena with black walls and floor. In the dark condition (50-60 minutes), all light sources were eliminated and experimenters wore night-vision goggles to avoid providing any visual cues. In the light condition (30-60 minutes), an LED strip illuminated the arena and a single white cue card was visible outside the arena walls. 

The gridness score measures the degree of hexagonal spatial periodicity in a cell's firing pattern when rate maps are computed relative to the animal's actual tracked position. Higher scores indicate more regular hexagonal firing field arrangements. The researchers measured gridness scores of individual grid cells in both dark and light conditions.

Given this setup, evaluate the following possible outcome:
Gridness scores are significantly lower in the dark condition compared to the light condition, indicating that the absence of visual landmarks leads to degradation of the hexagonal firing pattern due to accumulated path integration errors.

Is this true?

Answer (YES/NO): YES